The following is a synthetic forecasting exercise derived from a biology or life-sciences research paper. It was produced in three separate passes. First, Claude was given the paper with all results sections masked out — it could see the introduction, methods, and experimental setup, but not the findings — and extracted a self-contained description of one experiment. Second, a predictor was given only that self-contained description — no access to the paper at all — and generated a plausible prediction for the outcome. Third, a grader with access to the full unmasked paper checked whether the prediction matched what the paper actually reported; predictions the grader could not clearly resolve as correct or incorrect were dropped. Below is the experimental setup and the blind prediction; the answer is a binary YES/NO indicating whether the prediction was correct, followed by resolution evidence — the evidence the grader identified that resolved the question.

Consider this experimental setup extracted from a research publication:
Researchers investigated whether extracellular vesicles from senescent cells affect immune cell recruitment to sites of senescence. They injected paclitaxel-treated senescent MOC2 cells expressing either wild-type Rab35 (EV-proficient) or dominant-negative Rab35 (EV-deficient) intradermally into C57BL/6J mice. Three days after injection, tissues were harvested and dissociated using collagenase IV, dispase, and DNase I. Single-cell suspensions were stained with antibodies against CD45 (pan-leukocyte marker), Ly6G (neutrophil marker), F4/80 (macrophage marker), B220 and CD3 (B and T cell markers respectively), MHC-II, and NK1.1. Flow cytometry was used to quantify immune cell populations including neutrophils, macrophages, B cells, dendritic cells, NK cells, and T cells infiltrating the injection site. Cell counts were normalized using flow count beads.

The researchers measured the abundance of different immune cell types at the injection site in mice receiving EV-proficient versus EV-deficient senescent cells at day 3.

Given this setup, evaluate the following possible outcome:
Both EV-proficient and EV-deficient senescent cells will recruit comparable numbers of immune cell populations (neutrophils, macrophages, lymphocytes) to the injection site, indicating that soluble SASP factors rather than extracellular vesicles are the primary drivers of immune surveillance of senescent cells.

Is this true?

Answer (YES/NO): NO